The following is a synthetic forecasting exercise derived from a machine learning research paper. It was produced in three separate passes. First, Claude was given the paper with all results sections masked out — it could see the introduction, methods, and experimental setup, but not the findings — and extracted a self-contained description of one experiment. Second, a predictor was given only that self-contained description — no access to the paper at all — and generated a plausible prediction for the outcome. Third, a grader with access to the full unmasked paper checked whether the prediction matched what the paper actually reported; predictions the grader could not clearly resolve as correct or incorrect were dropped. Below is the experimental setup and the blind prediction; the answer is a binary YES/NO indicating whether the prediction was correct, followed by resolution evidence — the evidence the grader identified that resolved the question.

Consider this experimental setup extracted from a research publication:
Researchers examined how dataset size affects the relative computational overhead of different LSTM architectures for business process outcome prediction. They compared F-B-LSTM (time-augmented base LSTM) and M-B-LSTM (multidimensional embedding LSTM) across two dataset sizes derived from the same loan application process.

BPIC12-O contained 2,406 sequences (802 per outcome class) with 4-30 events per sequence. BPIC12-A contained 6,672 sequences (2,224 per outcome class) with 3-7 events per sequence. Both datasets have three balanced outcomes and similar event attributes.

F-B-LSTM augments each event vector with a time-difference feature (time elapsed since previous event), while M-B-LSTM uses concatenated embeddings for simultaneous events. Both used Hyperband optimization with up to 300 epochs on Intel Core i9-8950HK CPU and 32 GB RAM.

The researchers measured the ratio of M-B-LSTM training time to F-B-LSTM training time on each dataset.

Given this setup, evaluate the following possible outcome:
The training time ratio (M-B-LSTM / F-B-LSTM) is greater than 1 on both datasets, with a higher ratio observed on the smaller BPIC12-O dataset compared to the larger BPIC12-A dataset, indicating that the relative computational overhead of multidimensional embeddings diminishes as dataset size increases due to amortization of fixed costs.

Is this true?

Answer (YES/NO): NO